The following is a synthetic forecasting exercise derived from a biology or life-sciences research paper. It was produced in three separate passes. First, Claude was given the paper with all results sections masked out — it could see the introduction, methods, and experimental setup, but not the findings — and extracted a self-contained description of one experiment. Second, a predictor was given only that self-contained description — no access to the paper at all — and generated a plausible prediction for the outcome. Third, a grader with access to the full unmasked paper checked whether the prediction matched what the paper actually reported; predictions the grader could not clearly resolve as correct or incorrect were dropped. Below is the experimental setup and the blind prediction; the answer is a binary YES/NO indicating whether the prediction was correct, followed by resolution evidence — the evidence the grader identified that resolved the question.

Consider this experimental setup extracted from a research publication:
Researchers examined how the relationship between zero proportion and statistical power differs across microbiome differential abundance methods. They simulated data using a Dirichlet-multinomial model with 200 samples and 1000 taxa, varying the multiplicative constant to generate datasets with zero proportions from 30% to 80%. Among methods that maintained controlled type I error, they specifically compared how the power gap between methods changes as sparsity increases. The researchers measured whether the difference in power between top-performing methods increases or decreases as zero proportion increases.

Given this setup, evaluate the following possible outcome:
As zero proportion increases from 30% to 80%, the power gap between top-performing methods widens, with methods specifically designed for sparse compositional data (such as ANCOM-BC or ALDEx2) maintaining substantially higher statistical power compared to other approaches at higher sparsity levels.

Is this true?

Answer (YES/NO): NO